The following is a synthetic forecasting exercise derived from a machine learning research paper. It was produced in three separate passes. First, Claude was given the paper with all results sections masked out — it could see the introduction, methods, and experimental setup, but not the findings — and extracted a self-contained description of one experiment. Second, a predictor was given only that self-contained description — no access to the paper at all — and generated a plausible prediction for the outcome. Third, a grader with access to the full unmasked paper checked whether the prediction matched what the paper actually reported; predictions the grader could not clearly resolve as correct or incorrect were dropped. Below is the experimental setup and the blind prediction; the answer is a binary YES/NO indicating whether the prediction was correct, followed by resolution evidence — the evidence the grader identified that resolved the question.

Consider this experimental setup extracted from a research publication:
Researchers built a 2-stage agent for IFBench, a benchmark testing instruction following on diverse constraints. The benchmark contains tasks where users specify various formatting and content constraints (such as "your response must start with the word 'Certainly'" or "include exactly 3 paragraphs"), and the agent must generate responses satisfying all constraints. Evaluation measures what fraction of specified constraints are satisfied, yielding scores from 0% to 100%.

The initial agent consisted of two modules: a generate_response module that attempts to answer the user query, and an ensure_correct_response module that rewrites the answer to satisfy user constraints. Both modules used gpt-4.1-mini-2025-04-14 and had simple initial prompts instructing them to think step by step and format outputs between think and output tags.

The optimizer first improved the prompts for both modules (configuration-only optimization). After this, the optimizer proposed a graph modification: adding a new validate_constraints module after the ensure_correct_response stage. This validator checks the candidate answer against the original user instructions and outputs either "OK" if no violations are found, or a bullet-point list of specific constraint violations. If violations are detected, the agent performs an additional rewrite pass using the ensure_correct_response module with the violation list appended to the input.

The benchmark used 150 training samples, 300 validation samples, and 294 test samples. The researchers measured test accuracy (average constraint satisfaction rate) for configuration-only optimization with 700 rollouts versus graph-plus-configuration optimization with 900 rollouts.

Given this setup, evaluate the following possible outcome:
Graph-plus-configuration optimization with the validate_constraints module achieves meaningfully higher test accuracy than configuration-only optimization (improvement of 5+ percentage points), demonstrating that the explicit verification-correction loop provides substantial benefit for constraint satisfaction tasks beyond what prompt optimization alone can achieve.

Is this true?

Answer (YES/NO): NO